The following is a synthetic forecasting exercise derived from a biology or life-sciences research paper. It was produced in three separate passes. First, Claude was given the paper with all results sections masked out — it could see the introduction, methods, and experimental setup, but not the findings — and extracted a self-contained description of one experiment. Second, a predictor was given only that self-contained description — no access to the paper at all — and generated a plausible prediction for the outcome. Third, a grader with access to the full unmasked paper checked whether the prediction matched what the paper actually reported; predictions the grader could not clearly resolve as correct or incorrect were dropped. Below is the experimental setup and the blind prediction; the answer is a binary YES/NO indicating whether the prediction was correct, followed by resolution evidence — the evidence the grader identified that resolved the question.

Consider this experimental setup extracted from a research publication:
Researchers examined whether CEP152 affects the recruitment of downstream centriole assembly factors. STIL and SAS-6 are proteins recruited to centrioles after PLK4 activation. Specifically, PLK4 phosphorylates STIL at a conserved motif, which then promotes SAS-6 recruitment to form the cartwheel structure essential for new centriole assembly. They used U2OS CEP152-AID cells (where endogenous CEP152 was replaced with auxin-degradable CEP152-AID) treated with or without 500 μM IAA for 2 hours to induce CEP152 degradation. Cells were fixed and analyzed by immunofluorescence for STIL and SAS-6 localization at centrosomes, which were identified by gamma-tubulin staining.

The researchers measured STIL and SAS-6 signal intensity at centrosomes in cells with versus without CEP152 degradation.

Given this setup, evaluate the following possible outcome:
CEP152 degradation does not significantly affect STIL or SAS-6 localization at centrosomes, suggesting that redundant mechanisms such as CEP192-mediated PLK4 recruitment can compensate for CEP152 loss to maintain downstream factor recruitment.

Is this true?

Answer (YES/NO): NO